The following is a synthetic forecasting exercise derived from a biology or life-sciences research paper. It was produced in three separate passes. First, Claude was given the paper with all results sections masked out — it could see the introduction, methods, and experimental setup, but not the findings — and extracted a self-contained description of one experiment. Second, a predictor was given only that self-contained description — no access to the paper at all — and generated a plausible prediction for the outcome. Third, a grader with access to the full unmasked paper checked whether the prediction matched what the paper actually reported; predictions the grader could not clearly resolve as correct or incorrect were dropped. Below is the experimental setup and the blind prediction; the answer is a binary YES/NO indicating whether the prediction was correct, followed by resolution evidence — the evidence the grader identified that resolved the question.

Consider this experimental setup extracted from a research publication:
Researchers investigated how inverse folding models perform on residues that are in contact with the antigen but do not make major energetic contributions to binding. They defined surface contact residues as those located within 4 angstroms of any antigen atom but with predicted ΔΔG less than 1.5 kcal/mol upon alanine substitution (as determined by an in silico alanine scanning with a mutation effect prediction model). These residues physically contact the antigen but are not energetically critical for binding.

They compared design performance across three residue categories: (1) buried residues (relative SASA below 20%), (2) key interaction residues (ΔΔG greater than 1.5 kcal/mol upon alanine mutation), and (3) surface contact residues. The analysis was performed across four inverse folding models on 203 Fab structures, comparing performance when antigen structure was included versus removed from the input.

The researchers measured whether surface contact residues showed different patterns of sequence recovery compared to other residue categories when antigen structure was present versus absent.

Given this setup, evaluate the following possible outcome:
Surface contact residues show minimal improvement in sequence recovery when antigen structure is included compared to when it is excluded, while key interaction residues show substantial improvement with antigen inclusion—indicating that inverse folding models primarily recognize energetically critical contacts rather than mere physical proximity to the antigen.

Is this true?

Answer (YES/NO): NO